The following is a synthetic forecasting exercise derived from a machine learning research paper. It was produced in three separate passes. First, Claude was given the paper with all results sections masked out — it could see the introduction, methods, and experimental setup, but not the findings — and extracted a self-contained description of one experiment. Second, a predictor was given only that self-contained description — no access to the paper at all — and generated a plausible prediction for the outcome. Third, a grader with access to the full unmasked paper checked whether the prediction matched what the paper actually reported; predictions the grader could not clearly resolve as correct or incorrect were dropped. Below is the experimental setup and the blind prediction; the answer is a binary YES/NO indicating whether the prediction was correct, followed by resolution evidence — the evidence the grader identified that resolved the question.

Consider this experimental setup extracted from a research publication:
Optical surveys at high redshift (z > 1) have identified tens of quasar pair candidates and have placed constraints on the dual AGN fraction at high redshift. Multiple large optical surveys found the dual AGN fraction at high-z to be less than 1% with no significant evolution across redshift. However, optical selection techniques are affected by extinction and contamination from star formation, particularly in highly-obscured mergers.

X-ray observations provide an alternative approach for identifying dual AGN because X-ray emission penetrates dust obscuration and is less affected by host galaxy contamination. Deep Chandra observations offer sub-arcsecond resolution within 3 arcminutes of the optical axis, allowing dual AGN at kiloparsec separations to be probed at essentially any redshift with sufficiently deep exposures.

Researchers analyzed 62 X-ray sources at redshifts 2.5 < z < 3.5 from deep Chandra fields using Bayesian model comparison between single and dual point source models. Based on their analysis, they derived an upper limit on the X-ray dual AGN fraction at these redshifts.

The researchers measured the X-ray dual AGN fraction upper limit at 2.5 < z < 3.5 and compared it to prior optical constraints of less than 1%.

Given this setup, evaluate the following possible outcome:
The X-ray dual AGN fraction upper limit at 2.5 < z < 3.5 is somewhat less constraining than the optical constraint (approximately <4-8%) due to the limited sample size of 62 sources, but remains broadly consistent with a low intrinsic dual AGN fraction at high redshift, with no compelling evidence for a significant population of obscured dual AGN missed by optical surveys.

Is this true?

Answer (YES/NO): YES